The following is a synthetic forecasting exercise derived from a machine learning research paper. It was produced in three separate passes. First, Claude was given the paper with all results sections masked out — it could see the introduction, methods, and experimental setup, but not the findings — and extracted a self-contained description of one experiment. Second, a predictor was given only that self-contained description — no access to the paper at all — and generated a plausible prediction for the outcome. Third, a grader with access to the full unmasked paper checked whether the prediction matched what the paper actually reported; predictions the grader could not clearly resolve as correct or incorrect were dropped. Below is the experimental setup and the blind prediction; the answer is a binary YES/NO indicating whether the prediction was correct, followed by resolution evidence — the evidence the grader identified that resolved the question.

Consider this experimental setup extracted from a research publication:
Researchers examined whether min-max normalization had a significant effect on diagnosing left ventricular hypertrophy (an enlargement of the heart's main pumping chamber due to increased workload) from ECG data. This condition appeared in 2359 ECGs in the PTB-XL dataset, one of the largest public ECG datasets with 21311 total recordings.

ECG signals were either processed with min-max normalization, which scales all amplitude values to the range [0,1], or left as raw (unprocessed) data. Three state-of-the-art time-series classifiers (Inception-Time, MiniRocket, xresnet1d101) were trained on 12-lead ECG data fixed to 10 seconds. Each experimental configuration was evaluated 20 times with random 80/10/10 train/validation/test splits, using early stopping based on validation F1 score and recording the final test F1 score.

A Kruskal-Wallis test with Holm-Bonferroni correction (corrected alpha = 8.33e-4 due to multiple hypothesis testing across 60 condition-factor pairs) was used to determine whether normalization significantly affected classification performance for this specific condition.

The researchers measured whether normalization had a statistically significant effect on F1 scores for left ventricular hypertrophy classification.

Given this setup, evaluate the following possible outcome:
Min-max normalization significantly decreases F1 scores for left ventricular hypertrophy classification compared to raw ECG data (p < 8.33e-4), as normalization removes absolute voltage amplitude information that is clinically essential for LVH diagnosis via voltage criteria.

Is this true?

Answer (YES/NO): YES